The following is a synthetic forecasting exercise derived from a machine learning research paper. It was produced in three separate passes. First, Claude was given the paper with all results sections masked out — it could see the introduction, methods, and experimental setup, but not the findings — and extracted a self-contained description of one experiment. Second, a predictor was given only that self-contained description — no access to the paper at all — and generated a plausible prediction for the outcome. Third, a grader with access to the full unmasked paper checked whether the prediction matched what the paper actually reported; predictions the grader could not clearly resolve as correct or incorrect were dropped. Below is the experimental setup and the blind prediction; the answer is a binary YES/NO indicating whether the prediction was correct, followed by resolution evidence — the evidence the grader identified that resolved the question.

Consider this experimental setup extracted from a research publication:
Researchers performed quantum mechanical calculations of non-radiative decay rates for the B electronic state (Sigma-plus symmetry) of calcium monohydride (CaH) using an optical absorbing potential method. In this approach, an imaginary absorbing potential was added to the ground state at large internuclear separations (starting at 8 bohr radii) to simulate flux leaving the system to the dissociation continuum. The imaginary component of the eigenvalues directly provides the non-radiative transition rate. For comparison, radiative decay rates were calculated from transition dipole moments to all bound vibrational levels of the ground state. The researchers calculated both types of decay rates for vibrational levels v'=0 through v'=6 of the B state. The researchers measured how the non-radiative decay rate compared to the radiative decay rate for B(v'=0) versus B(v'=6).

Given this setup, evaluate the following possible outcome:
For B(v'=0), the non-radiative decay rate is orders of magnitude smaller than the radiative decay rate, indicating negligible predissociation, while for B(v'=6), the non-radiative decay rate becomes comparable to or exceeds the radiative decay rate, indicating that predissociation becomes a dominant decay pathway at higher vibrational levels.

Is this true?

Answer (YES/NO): YES